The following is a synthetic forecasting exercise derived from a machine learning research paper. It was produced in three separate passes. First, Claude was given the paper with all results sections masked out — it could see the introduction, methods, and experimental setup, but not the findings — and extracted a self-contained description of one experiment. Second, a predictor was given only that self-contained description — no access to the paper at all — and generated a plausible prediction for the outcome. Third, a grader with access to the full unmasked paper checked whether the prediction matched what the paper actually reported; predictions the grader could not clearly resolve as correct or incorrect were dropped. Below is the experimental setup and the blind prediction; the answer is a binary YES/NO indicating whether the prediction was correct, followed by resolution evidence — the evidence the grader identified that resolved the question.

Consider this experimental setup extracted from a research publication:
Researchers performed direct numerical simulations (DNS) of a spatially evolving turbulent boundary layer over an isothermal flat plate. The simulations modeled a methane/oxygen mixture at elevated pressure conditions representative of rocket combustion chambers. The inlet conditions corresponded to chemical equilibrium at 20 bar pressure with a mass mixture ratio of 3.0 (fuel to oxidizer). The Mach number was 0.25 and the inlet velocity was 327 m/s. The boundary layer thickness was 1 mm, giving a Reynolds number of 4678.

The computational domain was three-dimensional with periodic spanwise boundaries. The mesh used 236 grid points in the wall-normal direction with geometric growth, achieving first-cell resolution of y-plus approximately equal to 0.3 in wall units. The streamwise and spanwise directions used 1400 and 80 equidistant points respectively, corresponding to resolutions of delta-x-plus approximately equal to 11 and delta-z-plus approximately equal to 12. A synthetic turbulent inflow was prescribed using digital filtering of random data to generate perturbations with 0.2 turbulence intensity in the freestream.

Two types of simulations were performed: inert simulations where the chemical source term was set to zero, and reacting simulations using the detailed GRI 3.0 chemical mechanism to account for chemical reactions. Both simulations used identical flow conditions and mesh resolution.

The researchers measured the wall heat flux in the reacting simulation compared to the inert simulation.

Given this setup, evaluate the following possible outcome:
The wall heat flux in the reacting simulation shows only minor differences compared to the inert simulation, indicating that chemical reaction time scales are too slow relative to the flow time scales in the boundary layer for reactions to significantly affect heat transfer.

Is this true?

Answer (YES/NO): NO